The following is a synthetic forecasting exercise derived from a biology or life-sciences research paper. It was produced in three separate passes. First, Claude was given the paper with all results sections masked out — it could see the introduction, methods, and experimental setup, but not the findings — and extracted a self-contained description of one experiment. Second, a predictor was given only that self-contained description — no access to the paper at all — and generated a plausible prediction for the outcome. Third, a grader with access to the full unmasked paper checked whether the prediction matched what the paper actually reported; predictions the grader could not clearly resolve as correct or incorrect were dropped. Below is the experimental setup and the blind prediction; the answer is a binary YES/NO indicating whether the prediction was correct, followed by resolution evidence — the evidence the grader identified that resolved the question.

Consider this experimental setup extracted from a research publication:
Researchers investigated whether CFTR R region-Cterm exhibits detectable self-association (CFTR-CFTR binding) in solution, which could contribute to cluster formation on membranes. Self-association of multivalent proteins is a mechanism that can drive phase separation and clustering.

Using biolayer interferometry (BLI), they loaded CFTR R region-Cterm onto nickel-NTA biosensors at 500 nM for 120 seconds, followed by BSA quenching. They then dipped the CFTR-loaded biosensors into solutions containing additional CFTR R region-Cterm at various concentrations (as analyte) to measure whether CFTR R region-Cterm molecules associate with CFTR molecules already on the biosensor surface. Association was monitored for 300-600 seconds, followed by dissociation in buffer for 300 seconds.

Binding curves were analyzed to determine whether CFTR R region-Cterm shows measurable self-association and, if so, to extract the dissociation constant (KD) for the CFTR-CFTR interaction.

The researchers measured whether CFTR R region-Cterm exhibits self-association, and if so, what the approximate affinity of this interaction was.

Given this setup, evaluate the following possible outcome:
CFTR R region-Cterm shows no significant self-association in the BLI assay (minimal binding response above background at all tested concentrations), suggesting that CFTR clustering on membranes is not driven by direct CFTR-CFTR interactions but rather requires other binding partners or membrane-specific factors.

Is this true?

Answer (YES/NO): NO